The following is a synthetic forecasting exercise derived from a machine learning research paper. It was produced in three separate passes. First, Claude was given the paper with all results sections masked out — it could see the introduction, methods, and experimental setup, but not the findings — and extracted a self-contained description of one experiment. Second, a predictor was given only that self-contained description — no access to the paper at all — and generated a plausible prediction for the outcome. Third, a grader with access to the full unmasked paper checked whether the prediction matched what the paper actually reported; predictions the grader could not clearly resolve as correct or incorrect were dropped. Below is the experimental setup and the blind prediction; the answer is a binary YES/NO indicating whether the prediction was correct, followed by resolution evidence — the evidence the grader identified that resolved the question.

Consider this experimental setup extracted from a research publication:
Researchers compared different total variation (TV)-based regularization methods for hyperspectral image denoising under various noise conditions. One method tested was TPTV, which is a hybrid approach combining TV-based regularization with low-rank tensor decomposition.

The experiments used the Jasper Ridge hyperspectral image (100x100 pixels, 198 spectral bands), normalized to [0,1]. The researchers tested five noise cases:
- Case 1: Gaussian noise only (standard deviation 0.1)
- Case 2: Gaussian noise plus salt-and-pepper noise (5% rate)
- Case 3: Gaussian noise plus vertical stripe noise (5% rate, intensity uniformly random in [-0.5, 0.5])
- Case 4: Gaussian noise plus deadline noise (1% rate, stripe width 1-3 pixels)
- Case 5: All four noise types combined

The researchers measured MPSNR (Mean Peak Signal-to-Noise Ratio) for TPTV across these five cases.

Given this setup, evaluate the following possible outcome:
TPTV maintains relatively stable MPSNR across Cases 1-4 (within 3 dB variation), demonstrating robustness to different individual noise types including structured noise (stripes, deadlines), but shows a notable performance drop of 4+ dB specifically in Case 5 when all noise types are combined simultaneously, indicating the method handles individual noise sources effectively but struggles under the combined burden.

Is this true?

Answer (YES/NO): NO